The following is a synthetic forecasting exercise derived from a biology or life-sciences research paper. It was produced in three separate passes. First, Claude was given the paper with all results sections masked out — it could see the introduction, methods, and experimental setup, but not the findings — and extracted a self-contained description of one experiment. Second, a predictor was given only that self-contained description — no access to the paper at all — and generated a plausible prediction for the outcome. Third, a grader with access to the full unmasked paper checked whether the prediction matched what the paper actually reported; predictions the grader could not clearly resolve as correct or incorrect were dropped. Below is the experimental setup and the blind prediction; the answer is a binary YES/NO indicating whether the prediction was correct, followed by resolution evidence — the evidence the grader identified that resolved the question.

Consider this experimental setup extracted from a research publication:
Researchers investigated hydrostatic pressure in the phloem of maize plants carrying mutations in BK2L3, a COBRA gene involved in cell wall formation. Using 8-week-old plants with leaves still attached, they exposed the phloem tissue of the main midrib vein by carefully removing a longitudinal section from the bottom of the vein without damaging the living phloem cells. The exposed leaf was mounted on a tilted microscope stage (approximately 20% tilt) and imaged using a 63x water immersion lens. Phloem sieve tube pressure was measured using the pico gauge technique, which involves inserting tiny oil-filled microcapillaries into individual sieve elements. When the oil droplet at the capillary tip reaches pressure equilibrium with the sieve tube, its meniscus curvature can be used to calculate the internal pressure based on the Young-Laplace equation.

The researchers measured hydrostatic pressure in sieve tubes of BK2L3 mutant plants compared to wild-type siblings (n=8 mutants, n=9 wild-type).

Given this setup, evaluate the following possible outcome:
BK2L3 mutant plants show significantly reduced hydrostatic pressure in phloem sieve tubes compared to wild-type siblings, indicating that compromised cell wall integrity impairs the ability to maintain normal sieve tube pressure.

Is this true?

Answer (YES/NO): YES